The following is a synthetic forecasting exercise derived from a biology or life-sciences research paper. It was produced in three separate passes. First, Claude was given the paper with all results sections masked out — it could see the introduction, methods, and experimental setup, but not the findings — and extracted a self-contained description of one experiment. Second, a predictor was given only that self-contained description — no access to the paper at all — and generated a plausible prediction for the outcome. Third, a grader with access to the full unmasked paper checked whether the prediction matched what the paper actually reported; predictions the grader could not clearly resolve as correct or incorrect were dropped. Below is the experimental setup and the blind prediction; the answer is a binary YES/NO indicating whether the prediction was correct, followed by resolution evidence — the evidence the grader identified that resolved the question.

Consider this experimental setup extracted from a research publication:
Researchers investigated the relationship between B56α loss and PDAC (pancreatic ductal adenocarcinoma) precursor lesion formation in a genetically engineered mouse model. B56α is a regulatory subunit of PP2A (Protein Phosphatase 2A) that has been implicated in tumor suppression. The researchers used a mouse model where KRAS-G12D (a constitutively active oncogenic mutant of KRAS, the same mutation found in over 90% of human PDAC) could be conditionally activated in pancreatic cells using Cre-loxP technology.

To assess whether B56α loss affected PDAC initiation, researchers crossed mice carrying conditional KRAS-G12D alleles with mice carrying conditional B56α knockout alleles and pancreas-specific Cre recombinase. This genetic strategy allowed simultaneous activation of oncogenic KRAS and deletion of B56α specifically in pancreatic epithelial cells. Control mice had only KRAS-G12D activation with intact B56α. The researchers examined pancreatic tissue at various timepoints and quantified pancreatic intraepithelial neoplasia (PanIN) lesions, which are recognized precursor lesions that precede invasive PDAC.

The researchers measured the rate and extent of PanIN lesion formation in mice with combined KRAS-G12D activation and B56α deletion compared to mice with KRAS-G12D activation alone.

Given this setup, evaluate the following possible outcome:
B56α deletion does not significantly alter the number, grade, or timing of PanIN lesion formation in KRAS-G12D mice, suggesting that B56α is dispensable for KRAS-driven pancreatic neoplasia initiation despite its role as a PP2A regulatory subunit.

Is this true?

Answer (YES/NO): NO